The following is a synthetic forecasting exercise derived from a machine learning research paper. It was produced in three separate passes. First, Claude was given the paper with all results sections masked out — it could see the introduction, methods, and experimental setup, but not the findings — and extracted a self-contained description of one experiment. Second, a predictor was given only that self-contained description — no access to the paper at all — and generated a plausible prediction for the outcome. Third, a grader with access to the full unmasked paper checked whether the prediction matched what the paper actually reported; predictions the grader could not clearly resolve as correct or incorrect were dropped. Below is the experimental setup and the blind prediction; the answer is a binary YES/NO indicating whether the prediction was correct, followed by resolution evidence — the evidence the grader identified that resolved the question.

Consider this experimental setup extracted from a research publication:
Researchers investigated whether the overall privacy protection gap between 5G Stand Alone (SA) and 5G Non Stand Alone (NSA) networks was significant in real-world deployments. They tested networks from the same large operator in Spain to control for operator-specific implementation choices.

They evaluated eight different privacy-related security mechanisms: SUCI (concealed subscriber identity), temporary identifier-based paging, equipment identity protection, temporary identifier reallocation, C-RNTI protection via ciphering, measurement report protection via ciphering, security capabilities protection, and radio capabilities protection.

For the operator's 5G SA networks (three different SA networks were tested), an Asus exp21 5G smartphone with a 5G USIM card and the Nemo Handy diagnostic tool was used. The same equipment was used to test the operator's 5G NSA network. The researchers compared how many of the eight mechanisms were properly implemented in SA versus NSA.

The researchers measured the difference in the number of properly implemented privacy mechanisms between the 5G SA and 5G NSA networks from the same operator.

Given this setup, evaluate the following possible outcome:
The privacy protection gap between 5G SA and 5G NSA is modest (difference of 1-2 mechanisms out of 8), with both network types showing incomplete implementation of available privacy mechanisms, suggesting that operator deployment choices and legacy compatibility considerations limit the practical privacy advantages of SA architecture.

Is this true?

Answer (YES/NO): YES